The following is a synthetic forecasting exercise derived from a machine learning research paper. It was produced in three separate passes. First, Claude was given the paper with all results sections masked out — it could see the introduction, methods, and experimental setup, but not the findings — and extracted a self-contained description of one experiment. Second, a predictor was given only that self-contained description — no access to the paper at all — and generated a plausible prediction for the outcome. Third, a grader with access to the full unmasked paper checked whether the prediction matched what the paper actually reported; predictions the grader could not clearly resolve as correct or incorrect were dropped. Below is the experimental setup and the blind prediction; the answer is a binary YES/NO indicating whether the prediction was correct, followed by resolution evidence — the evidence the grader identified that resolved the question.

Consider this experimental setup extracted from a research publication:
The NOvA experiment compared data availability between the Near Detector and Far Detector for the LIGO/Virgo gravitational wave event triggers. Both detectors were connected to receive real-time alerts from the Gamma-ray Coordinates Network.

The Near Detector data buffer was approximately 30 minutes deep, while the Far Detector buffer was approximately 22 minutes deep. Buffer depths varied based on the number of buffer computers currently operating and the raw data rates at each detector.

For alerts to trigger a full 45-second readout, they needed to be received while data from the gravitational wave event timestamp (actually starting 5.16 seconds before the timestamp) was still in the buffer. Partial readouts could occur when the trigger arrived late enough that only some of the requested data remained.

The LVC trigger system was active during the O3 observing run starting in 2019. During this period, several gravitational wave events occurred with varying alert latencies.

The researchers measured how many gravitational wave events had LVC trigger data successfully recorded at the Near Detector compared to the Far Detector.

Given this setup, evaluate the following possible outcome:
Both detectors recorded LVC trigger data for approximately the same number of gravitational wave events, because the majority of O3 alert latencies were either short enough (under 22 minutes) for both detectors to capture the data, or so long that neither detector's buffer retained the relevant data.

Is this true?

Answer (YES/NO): NO